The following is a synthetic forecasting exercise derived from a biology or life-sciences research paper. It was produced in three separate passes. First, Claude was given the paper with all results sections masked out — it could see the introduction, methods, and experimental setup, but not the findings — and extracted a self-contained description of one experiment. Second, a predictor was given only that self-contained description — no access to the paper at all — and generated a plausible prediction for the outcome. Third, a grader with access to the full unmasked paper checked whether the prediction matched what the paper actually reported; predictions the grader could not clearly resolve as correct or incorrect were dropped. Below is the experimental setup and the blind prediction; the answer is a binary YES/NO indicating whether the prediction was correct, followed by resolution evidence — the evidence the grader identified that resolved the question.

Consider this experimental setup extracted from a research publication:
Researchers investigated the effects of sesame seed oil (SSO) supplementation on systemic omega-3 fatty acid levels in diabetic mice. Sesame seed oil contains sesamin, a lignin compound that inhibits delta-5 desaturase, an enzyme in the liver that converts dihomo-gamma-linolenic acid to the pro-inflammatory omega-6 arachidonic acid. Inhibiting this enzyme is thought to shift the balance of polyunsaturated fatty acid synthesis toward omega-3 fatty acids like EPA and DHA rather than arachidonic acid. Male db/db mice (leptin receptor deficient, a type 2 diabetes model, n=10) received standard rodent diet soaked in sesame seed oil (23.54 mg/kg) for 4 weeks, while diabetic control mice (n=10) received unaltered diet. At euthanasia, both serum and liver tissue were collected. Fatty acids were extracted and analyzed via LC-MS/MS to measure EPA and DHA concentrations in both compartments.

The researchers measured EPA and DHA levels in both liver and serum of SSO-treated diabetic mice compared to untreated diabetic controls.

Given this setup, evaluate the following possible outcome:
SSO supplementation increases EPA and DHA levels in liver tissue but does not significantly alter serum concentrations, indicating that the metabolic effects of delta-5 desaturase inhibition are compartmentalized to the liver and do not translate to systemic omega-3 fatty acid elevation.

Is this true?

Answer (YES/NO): NO